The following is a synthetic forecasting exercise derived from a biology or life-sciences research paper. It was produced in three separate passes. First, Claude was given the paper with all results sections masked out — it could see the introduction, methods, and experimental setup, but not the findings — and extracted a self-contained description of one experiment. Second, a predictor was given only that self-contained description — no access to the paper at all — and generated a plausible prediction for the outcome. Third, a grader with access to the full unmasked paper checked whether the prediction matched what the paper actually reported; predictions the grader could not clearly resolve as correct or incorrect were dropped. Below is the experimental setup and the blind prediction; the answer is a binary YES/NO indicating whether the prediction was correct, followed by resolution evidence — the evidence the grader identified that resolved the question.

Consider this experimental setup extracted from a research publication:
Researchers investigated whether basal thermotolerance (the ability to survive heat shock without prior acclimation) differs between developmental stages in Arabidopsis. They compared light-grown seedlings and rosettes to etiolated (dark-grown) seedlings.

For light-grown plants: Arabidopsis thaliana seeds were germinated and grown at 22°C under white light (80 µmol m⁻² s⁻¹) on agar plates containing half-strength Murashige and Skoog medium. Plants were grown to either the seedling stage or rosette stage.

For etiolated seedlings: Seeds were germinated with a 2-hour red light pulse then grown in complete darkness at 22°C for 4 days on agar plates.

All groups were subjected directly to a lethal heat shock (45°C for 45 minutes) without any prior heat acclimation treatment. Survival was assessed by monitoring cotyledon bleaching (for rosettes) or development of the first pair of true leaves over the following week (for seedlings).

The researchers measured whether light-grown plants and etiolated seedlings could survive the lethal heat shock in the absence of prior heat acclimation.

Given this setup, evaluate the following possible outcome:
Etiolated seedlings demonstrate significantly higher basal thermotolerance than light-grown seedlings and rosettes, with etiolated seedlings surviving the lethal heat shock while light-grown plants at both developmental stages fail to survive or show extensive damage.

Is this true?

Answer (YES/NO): NO